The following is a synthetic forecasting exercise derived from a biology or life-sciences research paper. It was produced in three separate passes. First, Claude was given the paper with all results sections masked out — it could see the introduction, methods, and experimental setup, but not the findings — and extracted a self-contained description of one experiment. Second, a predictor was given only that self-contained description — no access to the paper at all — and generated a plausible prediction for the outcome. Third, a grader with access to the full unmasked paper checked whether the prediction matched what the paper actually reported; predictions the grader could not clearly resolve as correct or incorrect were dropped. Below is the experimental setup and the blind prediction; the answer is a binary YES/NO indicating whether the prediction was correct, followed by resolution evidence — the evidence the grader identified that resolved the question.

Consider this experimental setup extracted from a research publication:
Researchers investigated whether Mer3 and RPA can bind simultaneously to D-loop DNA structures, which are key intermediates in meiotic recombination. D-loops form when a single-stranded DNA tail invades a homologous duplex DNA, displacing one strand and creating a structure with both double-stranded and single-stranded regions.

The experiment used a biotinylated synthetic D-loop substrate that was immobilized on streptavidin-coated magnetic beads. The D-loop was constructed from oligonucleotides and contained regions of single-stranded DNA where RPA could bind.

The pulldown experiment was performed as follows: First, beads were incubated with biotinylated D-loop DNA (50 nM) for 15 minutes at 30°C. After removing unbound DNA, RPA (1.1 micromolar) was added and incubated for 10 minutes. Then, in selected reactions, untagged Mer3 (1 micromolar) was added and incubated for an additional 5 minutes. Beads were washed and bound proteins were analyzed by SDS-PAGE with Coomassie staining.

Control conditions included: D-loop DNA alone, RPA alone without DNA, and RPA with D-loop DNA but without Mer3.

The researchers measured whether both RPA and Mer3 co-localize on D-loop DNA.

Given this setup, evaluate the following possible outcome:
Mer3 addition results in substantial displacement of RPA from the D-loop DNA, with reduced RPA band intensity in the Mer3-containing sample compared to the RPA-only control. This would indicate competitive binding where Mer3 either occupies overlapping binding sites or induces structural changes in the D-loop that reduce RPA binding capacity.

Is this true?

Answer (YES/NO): NO